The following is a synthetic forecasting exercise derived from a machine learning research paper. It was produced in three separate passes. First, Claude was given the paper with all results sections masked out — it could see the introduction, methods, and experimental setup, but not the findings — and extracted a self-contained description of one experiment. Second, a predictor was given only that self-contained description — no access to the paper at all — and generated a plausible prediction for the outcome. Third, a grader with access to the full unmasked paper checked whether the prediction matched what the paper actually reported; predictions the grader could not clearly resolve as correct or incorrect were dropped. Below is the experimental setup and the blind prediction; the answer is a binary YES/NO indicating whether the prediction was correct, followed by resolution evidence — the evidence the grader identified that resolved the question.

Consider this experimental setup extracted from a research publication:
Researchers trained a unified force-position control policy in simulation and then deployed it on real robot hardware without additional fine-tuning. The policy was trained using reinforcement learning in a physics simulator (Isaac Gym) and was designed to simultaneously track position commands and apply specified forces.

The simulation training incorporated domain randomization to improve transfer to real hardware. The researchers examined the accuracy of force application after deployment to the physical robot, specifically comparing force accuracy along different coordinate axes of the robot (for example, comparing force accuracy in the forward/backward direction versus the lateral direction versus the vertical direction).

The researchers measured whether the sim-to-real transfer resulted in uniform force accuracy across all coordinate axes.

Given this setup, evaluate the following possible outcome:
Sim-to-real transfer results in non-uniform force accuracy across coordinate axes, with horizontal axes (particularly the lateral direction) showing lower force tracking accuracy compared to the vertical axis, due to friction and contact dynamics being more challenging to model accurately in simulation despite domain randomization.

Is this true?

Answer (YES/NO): YES